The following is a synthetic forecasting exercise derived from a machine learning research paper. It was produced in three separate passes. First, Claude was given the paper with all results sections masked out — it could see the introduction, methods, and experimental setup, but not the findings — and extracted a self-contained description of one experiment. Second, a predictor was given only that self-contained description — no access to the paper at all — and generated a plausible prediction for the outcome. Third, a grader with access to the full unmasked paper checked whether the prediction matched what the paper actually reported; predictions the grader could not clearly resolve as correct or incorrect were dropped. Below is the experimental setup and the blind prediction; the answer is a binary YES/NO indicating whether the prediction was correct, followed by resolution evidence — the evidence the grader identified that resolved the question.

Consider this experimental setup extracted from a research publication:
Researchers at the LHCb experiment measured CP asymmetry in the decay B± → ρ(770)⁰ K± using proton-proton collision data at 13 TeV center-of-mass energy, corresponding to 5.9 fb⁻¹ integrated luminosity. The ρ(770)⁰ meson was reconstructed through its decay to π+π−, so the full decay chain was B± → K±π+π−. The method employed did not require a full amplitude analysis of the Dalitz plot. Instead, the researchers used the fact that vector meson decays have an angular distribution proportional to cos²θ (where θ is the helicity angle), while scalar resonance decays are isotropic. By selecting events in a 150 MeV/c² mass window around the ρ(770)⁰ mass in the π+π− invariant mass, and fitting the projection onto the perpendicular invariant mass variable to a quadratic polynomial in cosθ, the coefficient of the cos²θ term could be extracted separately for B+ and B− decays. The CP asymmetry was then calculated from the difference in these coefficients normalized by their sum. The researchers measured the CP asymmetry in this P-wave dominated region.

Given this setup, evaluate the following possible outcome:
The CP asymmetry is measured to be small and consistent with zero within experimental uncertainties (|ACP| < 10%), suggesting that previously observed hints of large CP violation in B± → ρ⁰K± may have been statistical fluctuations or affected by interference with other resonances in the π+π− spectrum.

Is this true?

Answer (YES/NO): NO